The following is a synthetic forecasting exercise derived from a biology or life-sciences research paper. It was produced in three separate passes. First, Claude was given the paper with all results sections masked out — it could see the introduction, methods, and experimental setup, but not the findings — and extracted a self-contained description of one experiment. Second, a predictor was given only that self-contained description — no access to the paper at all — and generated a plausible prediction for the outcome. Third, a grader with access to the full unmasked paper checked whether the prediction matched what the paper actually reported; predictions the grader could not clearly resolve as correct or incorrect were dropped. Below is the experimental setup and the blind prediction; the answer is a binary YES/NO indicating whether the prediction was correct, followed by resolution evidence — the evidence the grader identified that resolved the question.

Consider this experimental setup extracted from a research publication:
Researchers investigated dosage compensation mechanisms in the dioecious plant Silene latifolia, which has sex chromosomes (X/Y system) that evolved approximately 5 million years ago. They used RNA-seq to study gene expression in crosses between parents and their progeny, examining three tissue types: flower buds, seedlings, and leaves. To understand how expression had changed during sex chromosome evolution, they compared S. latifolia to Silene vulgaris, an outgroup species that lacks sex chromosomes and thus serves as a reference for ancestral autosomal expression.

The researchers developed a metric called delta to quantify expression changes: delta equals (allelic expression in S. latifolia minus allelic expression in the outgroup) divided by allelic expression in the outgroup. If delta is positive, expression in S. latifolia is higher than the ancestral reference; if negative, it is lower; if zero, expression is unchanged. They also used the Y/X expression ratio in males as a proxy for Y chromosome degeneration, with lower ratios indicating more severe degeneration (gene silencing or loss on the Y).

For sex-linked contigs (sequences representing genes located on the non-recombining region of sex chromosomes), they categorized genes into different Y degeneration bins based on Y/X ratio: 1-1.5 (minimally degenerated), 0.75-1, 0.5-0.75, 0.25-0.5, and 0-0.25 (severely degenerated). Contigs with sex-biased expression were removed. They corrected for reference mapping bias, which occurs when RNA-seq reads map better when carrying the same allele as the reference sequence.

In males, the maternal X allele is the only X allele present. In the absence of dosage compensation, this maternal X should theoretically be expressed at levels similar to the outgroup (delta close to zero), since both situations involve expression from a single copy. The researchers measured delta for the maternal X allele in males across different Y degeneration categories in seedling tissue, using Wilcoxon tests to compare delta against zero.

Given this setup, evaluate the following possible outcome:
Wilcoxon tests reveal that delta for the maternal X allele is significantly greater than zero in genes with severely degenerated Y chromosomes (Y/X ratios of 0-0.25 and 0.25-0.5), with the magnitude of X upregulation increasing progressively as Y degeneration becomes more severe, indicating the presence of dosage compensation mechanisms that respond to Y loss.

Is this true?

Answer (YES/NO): YES